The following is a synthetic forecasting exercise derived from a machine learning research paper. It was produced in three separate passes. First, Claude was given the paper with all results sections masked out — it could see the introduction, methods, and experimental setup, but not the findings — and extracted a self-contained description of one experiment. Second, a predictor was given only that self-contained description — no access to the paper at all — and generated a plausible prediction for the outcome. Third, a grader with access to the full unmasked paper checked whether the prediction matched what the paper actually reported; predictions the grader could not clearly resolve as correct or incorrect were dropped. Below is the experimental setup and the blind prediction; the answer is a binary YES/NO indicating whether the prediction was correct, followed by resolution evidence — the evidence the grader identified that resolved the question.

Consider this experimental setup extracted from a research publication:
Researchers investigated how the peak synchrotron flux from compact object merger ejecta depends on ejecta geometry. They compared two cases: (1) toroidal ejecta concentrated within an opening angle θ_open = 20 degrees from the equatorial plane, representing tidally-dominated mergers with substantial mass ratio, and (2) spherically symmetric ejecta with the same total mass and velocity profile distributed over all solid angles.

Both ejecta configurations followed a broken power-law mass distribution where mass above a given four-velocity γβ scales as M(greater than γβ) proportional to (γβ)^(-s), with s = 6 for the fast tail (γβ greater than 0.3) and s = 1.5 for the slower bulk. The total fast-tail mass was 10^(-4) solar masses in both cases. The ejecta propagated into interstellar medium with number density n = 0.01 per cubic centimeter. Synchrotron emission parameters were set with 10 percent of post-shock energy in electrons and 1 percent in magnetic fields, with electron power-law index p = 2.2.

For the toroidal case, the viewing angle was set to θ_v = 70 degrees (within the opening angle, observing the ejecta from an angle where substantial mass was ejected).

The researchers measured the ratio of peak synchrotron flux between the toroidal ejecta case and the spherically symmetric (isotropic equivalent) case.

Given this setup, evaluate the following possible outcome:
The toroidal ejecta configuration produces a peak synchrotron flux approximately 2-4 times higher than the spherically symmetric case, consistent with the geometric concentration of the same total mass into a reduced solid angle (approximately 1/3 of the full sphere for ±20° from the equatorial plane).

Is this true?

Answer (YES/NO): NO